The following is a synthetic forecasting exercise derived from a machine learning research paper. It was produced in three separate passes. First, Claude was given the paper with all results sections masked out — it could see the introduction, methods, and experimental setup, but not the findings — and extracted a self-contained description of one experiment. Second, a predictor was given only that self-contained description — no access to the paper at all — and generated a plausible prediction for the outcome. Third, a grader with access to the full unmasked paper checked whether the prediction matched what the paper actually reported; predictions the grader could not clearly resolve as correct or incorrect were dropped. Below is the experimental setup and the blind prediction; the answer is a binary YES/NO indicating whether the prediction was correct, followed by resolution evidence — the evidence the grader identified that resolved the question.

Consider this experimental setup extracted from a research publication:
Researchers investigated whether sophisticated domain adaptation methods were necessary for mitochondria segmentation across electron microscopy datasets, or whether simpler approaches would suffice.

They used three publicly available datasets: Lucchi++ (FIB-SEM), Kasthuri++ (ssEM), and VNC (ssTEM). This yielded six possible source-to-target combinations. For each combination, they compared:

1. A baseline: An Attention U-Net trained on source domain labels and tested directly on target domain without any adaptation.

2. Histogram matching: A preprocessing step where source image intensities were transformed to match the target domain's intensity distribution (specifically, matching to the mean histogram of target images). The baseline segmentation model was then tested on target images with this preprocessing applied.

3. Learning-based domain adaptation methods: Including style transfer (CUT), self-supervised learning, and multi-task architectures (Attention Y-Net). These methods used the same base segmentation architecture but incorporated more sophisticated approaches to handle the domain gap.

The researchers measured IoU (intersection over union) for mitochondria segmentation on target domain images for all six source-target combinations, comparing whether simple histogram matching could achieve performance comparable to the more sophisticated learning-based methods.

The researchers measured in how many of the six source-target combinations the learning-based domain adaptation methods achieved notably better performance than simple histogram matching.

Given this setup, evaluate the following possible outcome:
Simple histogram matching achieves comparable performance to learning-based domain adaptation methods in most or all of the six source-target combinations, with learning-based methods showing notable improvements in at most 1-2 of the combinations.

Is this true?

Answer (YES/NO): NO